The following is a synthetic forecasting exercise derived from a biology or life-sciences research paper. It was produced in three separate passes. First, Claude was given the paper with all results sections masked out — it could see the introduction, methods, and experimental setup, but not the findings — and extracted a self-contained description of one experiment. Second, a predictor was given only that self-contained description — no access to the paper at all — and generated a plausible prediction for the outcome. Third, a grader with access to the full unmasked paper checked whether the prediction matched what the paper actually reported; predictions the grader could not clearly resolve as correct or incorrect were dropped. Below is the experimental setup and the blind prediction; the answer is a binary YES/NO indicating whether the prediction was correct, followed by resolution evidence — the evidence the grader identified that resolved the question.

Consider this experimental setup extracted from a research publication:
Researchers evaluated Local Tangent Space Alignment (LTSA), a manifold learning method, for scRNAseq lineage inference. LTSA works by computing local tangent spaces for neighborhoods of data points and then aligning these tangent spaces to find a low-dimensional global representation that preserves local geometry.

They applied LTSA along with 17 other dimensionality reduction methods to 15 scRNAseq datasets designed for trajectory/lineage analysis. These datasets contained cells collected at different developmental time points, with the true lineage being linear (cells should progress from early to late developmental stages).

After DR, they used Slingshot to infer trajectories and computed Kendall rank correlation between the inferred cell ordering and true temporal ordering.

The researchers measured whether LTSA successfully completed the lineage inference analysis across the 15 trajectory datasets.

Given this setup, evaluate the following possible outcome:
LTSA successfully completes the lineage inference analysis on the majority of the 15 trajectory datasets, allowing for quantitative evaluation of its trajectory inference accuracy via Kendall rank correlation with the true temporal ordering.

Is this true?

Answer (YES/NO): NO